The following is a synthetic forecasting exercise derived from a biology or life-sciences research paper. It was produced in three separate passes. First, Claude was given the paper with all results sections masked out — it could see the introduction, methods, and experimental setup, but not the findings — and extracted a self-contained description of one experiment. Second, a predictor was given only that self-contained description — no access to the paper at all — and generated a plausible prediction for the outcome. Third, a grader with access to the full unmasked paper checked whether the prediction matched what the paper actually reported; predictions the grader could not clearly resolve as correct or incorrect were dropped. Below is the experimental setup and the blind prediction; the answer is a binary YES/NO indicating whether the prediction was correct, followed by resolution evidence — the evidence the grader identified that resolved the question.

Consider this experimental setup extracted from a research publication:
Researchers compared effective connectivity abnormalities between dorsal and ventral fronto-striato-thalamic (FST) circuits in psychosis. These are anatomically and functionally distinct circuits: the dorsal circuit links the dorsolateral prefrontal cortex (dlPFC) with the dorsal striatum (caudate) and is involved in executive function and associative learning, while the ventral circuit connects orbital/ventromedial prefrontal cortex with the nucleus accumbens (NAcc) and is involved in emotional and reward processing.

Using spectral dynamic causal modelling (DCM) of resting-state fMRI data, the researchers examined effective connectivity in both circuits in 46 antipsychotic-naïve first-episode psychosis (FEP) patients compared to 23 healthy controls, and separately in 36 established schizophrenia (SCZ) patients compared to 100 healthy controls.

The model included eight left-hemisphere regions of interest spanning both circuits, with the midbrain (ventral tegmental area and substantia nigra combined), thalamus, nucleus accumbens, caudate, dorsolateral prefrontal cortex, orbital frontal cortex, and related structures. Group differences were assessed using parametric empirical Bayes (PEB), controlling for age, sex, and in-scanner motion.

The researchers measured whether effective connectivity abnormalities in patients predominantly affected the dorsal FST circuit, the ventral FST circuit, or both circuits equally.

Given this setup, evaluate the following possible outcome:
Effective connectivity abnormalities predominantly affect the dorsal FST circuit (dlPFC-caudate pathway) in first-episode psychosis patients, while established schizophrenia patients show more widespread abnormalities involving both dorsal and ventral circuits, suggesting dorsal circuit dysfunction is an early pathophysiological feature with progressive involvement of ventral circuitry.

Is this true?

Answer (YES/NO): NO